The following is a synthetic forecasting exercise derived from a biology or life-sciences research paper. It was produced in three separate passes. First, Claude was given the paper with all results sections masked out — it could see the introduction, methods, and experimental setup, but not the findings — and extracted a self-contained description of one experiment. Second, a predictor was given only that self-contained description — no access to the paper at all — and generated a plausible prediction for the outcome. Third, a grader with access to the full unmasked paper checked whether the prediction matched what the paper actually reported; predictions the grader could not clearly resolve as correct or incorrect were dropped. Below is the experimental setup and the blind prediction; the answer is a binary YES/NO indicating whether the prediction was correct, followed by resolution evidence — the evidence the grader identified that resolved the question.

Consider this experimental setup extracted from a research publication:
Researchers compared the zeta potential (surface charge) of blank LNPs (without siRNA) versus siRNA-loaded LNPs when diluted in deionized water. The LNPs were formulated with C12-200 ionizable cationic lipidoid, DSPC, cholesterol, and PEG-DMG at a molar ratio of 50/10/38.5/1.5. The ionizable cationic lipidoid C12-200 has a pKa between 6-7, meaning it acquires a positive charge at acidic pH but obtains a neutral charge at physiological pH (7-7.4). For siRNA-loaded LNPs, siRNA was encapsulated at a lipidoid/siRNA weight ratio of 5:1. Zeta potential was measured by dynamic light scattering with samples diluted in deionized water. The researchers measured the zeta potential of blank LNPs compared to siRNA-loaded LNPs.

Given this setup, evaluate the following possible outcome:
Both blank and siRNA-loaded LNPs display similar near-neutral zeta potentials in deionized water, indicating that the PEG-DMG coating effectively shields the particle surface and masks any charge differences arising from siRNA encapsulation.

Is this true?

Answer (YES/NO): NO